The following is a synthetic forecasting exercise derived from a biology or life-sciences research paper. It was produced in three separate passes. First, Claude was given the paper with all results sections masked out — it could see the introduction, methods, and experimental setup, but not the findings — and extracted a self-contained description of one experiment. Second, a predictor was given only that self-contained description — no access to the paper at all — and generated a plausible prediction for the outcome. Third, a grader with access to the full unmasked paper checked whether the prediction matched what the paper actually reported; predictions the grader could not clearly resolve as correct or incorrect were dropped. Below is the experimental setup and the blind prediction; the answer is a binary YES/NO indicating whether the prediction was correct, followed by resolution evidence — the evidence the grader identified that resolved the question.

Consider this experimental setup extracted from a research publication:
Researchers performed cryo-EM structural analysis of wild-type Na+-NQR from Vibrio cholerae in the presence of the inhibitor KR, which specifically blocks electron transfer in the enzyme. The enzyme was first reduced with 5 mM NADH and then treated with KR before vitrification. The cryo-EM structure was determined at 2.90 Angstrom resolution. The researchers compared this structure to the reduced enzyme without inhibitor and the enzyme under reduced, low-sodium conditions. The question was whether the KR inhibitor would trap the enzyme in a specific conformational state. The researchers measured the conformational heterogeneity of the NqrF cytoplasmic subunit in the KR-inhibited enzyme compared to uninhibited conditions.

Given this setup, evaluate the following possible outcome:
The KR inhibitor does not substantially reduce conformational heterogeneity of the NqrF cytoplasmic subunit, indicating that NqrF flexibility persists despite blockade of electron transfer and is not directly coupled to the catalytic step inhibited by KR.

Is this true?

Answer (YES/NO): YES